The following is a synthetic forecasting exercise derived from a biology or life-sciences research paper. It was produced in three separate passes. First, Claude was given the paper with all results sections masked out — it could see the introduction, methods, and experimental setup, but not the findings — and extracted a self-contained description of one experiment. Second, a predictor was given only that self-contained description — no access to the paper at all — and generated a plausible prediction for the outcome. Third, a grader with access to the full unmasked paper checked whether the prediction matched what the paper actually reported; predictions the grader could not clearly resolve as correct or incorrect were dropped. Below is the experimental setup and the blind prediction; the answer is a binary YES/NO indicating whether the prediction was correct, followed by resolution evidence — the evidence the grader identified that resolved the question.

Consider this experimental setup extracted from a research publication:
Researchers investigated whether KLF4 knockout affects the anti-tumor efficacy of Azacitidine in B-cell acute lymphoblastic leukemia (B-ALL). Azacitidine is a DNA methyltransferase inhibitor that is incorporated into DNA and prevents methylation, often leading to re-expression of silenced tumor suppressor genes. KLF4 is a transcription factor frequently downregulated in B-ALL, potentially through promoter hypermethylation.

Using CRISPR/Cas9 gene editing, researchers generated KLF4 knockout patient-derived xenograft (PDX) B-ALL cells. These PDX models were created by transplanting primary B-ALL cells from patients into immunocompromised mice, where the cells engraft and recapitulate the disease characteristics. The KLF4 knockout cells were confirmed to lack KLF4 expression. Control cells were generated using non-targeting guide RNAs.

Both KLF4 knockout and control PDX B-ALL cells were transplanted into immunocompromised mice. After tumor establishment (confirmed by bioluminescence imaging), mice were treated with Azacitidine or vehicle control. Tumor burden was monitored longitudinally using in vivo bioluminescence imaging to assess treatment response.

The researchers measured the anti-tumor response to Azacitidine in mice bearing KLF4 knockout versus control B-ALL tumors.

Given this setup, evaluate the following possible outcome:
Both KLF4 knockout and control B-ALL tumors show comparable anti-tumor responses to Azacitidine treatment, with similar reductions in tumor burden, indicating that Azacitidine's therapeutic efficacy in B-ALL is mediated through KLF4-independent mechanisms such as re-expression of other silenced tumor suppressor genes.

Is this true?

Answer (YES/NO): NO